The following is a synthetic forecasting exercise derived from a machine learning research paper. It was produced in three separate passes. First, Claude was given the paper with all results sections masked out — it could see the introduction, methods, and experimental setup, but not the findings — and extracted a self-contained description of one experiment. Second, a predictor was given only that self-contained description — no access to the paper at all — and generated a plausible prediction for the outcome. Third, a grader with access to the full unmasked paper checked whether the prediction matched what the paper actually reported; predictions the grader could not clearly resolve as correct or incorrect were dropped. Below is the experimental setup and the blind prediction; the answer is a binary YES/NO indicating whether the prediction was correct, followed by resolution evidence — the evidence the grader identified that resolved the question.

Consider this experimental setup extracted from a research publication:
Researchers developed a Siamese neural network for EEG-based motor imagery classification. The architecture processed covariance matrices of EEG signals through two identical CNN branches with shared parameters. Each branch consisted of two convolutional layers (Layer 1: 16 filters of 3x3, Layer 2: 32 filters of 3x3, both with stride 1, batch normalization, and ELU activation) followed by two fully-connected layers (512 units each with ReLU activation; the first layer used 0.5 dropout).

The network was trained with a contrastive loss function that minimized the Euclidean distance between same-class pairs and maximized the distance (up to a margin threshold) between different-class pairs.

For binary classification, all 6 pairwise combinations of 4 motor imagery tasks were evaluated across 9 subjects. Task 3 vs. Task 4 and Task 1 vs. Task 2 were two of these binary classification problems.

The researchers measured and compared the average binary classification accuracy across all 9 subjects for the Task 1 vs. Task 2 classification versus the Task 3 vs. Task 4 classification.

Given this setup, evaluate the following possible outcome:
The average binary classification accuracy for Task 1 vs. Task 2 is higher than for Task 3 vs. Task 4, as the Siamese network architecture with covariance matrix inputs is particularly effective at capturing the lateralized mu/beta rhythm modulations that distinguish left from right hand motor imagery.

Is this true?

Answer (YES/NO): YES